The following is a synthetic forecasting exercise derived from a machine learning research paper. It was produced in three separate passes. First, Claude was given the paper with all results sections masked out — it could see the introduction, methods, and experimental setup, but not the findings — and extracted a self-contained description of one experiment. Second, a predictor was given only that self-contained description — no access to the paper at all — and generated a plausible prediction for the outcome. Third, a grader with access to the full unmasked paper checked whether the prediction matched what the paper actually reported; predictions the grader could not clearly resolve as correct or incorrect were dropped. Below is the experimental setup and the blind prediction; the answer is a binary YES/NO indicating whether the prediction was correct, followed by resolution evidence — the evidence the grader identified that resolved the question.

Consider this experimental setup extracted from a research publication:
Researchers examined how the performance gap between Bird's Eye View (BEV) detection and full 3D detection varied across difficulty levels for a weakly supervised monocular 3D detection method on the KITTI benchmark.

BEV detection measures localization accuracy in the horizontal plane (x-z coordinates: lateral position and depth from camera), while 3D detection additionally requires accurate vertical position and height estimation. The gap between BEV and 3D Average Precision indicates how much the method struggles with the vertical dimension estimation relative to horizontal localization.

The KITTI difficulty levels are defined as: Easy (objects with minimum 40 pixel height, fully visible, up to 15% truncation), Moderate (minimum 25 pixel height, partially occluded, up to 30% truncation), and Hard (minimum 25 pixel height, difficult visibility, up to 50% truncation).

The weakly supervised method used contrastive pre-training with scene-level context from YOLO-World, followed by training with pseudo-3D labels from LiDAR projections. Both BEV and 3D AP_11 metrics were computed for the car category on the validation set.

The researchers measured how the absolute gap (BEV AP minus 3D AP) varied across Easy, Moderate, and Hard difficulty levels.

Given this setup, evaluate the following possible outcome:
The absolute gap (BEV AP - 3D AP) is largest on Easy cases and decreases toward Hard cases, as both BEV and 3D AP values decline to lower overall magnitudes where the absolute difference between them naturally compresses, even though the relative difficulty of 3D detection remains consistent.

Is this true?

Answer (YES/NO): YES